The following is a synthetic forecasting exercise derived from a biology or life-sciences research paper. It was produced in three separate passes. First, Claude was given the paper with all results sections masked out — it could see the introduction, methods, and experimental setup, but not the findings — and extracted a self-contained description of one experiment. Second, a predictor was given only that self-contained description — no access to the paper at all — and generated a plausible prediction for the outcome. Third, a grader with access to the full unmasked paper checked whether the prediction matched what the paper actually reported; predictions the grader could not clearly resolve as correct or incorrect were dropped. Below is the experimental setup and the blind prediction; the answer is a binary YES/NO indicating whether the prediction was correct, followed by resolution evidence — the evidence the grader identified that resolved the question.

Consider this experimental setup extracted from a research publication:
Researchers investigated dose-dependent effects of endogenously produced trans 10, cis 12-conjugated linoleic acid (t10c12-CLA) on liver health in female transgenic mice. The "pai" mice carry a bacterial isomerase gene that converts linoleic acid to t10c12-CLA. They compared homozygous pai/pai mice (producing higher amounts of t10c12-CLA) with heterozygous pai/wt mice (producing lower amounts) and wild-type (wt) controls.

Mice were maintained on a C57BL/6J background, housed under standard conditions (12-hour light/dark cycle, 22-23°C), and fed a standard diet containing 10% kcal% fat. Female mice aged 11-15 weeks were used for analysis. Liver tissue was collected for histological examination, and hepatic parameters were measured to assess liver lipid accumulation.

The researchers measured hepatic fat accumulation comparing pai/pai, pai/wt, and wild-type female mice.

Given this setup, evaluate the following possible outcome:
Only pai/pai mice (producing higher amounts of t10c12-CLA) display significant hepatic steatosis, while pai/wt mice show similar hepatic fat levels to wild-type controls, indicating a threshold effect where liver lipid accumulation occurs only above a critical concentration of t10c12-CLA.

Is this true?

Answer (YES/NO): YES